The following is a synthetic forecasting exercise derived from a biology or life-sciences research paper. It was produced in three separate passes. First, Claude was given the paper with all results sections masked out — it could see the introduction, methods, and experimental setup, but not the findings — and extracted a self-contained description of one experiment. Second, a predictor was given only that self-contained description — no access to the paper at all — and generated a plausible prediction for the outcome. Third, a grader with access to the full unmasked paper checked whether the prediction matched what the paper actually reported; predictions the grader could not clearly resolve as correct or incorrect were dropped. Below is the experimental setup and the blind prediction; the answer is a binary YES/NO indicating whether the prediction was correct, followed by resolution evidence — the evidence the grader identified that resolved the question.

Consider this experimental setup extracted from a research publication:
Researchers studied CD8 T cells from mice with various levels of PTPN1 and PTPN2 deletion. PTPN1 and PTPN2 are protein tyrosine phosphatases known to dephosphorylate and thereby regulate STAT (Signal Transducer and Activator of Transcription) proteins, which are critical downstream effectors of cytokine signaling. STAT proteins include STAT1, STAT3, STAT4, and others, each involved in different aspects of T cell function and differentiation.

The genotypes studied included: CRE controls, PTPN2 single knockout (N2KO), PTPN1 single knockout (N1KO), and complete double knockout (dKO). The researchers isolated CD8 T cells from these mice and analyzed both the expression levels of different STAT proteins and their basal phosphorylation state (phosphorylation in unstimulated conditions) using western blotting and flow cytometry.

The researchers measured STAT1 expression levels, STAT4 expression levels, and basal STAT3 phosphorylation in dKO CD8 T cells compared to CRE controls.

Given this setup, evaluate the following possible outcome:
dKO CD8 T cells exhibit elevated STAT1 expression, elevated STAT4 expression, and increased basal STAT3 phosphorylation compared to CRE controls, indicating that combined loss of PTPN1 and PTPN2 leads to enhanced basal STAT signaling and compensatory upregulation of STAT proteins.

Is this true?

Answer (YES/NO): NO